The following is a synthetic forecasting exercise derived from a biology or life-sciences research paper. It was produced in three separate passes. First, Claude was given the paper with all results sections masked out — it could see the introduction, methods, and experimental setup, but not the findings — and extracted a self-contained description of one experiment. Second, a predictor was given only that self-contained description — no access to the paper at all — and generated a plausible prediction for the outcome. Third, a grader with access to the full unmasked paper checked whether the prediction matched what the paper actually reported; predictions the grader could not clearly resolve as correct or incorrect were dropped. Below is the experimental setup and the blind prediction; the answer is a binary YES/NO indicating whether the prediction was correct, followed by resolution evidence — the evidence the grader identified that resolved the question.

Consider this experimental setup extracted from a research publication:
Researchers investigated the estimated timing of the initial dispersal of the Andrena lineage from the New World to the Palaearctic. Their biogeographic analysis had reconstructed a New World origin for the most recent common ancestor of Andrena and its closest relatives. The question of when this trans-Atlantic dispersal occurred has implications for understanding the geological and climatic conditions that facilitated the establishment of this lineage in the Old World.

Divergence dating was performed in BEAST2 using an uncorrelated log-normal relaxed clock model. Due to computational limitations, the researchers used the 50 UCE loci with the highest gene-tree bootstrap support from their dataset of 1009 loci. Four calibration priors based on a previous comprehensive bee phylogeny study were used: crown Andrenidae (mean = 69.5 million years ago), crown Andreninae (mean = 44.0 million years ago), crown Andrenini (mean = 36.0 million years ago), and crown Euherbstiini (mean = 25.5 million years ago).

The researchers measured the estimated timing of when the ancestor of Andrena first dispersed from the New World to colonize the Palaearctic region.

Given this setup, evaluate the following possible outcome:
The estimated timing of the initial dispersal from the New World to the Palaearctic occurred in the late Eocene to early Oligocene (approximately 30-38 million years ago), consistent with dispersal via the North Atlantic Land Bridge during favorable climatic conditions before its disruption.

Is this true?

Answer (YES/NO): NO